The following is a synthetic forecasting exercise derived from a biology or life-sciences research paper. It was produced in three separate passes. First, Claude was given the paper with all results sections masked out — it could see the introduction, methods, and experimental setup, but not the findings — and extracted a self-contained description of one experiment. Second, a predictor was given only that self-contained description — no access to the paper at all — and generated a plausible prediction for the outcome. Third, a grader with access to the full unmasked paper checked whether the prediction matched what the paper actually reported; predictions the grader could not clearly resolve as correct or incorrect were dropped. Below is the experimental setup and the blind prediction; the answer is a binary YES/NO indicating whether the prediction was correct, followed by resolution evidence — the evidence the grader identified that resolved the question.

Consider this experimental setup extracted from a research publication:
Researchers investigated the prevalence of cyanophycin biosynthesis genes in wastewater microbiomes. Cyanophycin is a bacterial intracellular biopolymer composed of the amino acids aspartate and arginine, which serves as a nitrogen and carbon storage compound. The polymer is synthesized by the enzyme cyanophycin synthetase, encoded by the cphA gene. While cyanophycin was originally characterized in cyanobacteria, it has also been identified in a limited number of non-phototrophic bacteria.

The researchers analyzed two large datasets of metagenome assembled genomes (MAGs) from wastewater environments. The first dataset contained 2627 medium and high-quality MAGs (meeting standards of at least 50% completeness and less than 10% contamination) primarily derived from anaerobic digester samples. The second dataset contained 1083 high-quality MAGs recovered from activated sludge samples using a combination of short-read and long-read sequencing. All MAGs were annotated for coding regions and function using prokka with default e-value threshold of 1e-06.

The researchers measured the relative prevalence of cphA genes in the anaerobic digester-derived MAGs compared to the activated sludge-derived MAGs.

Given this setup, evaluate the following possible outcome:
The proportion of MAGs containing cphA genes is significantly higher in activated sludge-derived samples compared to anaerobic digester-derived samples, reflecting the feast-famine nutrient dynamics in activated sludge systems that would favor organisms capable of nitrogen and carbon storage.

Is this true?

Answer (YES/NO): YES